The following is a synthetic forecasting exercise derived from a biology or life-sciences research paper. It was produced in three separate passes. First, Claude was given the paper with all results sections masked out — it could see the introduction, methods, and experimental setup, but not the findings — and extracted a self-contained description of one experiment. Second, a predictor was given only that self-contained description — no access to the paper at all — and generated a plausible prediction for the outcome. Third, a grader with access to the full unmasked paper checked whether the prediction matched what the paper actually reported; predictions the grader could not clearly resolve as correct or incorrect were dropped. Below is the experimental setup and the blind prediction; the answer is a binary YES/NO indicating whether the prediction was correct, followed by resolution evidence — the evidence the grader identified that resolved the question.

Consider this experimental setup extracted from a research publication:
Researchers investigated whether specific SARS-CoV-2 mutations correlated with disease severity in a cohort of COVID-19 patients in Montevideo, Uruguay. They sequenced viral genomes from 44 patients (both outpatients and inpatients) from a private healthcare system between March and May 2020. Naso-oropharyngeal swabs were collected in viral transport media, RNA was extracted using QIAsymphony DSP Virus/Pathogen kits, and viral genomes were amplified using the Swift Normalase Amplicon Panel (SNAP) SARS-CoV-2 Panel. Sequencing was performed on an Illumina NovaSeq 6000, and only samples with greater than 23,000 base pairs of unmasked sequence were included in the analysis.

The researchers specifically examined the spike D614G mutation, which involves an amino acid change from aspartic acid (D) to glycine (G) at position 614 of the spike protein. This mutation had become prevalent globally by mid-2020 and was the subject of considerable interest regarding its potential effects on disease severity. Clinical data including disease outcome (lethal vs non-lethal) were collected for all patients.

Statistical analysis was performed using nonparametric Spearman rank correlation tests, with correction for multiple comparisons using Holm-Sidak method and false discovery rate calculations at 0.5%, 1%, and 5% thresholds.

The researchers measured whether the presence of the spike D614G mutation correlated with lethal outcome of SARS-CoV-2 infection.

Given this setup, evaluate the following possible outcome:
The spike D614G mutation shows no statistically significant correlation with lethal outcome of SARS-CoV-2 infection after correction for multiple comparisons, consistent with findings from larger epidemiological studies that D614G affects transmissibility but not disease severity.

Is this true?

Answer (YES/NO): YES